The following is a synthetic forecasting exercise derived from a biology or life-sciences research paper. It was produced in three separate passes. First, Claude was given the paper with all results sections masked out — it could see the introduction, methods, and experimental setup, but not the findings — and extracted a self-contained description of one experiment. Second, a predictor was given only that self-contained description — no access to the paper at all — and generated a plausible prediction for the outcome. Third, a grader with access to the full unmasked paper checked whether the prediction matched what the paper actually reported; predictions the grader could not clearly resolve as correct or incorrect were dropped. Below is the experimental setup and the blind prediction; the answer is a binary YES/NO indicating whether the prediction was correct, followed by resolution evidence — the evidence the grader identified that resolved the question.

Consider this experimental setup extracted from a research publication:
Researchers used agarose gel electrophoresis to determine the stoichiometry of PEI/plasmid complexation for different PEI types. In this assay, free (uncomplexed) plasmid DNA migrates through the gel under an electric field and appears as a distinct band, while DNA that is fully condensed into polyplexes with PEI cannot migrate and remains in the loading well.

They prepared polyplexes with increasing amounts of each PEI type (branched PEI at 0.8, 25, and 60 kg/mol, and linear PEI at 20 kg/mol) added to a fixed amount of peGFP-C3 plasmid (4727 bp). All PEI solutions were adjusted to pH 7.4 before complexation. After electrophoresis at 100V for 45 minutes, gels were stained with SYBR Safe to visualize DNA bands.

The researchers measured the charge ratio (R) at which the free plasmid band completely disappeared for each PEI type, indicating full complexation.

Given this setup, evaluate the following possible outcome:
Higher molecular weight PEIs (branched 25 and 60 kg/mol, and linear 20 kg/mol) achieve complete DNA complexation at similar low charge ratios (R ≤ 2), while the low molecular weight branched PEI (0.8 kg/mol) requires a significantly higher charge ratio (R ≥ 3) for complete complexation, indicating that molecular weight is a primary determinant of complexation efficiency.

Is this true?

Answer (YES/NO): NO